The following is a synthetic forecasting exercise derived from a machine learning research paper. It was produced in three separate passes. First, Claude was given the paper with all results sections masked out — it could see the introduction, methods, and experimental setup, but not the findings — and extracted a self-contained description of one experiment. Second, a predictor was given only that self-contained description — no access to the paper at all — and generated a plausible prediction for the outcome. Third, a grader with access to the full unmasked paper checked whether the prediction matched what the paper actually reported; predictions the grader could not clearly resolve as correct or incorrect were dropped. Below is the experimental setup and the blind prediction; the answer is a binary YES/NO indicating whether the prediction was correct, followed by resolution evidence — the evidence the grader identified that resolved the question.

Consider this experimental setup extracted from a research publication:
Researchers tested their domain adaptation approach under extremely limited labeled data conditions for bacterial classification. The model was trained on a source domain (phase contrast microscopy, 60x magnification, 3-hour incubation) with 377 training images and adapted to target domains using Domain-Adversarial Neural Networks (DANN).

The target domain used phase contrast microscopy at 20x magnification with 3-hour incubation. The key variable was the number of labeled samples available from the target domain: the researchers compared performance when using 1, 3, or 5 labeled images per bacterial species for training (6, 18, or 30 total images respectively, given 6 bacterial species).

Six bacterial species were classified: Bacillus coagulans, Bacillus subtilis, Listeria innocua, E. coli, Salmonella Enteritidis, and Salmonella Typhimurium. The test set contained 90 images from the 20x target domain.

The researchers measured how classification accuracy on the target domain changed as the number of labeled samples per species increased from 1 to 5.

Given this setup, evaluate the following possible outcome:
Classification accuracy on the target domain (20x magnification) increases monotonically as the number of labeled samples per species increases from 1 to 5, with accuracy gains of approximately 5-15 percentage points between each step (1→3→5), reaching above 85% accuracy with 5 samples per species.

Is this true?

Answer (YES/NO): NO